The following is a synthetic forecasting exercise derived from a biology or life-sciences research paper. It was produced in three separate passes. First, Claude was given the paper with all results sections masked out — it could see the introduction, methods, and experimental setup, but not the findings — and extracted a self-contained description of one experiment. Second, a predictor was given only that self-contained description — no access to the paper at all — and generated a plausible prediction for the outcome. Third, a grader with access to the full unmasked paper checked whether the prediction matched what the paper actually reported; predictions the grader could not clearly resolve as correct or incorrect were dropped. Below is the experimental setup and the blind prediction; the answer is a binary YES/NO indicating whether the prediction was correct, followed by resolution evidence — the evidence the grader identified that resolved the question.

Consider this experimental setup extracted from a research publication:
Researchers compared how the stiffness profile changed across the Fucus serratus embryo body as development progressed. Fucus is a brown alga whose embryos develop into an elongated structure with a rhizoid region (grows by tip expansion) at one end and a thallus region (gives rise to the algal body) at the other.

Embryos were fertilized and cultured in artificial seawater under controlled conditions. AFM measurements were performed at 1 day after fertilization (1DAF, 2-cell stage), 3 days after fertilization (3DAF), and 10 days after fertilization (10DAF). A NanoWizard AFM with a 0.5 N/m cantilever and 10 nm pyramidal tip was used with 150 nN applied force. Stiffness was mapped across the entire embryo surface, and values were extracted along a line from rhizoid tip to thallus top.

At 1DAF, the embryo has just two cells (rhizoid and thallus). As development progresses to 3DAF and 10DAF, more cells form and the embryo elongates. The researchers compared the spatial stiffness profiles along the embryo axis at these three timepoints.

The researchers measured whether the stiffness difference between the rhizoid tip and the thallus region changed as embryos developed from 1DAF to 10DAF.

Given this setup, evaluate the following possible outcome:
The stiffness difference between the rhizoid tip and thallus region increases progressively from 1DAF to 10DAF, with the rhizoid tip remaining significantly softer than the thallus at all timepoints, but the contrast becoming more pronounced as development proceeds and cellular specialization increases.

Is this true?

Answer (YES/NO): NO